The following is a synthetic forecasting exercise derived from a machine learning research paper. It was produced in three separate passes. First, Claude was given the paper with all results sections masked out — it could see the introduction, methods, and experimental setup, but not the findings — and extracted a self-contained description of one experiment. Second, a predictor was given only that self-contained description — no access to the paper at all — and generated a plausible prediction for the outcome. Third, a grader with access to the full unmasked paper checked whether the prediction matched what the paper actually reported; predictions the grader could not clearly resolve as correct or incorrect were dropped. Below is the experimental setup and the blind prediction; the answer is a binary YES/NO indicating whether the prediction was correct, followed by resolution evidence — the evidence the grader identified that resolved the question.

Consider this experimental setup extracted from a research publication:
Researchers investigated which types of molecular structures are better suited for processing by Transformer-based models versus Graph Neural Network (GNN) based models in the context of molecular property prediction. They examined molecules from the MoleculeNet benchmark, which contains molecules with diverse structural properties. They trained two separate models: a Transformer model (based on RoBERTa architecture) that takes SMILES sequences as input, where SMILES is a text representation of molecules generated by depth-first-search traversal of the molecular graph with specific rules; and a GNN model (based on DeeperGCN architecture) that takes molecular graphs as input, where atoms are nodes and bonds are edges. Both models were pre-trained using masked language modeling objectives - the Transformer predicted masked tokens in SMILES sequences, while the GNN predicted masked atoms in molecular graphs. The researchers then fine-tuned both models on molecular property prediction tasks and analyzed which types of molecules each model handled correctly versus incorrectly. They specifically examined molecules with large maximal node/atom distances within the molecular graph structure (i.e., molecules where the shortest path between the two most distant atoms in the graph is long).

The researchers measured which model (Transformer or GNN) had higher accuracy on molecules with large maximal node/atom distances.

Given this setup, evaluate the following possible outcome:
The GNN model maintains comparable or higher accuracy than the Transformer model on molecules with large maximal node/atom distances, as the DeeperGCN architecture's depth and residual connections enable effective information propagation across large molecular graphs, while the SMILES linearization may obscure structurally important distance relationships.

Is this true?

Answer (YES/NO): NO